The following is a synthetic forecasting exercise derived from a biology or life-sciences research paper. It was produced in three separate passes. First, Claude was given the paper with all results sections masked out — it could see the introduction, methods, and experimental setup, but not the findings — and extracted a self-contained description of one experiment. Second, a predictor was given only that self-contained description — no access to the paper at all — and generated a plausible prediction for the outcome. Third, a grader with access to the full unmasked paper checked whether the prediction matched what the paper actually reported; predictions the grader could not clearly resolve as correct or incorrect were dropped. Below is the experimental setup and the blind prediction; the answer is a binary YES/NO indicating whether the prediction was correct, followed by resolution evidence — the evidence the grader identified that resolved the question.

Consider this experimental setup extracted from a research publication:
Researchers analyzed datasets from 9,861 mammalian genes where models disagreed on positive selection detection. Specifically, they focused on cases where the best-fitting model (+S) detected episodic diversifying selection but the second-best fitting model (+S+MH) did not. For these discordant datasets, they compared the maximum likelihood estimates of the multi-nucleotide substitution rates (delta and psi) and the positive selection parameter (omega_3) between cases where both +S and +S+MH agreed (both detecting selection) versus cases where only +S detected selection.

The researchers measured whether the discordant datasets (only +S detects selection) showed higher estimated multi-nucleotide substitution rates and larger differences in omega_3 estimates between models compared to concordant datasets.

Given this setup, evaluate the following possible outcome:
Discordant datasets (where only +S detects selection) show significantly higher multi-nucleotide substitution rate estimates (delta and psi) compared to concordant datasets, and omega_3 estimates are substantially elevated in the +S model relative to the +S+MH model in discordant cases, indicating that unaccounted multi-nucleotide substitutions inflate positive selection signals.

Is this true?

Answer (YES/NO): YES